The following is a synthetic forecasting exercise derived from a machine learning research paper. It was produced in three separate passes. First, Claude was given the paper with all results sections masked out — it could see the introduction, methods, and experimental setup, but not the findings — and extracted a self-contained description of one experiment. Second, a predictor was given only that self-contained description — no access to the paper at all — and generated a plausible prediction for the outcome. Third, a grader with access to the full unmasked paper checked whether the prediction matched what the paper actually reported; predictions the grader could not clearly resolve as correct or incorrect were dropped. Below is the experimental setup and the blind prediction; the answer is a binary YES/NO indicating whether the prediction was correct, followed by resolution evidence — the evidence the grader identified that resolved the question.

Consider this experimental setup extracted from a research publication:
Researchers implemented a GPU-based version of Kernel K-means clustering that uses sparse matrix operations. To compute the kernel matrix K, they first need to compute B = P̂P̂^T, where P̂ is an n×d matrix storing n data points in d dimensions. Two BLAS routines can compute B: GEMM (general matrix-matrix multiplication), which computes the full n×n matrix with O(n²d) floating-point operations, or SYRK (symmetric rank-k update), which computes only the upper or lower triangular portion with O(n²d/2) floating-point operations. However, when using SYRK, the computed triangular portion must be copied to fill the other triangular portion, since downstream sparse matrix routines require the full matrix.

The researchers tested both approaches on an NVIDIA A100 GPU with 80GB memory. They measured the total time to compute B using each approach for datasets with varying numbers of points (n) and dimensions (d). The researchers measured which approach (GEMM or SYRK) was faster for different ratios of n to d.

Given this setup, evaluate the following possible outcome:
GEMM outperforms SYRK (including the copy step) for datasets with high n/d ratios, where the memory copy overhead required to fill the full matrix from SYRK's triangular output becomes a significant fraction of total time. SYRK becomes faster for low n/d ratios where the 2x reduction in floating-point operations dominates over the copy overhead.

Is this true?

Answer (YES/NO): YES